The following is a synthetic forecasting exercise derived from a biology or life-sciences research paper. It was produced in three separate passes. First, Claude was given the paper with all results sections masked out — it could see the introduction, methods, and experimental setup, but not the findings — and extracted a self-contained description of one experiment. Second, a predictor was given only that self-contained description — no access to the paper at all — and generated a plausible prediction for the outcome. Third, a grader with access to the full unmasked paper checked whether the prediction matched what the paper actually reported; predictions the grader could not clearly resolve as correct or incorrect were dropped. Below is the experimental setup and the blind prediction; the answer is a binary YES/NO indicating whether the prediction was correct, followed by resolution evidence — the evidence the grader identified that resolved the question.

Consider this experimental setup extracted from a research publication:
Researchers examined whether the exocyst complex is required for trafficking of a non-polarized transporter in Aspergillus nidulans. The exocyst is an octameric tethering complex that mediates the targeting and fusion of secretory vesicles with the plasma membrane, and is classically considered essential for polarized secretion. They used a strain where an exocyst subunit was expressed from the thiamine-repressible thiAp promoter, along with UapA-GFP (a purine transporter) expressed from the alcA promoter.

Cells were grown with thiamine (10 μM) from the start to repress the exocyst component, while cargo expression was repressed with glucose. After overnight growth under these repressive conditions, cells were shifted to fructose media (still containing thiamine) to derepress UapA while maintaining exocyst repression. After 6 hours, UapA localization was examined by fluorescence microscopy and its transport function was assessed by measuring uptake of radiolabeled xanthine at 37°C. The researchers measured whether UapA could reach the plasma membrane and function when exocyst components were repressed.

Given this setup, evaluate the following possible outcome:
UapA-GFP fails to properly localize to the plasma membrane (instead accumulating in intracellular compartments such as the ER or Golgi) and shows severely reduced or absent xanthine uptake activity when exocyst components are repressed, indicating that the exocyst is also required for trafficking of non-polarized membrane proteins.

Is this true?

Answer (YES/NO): NO